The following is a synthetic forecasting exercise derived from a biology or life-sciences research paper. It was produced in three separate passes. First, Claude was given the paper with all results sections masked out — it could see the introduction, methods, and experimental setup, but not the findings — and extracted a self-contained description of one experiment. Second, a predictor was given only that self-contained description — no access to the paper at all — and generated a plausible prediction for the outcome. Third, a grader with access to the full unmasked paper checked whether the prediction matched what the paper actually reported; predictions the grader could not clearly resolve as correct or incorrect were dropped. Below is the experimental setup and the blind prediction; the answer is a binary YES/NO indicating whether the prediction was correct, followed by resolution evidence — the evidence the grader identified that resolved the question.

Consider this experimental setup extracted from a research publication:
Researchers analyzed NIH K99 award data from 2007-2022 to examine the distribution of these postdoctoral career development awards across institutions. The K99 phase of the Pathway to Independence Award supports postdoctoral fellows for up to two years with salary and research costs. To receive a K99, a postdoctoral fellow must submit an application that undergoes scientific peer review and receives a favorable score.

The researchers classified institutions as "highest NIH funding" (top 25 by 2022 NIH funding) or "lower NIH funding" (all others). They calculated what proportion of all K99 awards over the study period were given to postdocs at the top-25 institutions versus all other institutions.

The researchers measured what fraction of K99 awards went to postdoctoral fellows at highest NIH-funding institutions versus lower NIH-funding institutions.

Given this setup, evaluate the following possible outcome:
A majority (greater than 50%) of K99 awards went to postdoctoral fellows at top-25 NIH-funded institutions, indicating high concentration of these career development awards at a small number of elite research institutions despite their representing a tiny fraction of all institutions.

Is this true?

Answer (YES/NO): NO